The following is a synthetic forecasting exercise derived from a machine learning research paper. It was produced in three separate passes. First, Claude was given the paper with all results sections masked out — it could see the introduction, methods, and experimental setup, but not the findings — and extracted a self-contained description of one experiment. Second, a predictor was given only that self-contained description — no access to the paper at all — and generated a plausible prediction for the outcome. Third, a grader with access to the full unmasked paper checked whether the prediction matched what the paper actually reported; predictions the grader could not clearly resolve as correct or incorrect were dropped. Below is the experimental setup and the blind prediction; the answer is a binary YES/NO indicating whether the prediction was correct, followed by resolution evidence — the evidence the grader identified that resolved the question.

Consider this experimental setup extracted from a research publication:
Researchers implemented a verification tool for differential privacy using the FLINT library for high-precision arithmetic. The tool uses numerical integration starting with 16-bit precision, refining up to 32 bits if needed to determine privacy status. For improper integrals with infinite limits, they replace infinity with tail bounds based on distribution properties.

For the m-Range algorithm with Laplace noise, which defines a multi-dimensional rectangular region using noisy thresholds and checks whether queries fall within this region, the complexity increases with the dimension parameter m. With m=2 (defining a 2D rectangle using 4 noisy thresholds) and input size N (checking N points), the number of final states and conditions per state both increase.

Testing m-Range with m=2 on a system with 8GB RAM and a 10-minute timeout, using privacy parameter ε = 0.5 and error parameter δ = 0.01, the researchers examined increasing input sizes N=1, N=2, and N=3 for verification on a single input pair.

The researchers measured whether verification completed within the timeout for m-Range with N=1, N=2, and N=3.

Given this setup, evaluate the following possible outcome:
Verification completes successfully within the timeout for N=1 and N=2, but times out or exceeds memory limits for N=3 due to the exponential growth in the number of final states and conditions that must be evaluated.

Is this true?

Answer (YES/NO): YES